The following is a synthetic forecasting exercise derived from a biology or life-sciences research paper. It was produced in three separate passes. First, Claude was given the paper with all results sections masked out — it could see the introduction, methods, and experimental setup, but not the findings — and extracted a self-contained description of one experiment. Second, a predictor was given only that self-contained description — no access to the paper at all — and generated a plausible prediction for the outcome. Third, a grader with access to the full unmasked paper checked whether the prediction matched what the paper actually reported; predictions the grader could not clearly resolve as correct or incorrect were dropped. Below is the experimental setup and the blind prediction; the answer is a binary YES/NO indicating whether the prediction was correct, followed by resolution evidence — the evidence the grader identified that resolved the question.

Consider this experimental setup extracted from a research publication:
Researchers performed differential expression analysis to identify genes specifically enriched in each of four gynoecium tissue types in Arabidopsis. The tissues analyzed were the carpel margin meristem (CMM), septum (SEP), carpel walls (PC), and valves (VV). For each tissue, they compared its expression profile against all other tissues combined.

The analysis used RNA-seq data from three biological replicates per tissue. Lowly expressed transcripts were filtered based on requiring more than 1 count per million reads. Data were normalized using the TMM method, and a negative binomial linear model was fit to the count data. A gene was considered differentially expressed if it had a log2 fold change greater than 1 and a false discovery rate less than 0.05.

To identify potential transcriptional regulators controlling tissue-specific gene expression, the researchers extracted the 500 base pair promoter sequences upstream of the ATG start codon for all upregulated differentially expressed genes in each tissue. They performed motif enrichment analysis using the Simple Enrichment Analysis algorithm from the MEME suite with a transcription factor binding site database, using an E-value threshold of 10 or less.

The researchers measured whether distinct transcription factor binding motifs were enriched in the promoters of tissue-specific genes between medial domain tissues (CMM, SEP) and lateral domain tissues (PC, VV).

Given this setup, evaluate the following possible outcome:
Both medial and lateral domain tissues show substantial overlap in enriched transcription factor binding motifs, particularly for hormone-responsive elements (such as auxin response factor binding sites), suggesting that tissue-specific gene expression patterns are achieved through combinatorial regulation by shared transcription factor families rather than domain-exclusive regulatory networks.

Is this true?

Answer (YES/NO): NO